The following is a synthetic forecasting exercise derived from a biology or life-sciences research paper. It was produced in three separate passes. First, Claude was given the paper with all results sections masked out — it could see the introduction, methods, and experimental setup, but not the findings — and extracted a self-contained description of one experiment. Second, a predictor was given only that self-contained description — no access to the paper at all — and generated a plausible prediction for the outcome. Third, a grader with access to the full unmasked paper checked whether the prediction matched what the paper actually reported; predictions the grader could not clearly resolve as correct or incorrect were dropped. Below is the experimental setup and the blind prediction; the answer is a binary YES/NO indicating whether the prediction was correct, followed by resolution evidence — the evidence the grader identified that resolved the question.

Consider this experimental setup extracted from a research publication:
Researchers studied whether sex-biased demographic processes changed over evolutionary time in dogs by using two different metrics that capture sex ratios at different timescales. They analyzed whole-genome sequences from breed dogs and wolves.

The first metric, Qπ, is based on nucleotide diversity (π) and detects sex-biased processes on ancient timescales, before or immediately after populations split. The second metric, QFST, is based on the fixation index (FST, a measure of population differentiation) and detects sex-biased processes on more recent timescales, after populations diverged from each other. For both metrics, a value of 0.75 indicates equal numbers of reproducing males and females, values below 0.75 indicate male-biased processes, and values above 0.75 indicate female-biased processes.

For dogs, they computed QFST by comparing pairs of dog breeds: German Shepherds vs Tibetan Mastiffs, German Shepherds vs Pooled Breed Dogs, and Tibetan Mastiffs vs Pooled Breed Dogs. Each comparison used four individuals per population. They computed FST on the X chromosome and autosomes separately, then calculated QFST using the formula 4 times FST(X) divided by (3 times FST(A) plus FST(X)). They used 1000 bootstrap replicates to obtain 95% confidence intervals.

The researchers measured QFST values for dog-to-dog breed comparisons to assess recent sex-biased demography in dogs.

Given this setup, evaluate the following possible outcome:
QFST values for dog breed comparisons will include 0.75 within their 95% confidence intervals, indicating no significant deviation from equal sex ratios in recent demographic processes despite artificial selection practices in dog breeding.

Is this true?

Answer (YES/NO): NO